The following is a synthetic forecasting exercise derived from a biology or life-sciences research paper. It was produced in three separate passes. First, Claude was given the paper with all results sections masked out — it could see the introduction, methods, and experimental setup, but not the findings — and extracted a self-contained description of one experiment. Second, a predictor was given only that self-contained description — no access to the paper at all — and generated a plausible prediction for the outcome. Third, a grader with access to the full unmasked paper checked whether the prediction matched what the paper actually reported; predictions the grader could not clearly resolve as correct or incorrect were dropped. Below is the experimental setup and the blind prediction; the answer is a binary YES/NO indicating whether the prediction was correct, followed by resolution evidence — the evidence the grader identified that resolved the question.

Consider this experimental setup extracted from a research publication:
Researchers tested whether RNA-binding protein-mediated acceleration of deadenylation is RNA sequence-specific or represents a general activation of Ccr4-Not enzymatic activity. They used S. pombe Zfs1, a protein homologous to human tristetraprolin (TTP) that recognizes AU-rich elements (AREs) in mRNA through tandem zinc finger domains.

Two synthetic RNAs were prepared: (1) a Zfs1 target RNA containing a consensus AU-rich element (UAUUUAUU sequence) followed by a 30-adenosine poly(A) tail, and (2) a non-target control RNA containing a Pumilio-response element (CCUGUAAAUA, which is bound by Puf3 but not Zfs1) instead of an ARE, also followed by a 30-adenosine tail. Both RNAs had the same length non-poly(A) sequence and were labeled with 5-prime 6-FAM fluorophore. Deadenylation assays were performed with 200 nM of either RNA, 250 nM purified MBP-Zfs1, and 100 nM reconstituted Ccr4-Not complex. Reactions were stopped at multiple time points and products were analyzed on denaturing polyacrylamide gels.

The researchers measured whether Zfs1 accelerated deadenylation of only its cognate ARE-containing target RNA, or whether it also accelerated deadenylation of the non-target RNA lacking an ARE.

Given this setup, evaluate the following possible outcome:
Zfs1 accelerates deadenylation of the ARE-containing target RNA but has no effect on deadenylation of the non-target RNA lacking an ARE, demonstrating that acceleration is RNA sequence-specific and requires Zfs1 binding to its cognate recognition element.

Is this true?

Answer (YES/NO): NO